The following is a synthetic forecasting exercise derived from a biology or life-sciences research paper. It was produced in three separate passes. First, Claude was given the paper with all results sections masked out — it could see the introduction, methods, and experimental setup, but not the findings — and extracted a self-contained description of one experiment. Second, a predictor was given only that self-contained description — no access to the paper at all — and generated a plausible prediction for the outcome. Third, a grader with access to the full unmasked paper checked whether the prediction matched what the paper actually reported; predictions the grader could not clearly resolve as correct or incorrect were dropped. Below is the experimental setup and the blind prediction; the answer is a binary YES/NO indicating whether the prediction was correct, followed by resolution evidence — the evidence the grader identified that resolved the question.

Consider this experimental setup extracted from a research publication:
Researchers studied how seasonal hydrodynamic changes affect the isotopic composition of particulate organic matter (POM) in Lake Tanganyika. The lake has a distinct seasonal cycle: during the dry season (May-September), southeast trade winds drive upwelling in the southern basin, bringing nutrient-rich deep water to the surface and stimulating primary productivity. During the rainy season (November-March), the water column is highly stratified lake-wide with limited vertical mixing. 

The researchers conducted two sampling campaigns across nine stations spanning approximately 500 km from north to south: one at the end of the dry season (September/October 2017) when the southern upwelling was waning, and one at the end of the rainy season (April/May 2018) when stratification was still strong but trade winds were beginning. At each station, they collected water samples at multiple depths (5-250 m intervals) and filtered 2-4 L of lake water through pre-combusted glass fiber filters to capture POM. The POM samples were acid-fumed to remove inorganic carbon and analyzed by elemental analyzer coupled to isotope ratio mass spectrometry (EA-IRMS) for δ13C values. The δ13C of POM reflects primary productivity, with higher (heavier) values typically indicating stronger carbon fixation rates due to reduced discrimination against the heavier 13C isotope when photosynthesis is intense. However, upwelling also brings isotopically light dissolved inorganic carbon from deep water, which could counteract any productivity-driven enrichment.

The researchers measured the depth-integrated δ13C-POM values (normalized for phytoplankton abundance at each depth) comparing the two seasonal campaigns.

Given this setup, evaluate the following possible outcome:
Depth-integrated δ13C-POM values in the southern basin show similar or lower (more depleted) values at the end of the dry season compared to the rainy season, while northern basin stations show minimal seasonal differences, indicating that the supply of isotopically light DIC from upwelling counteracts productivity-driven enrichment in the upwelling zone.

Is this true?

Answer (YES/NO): NO